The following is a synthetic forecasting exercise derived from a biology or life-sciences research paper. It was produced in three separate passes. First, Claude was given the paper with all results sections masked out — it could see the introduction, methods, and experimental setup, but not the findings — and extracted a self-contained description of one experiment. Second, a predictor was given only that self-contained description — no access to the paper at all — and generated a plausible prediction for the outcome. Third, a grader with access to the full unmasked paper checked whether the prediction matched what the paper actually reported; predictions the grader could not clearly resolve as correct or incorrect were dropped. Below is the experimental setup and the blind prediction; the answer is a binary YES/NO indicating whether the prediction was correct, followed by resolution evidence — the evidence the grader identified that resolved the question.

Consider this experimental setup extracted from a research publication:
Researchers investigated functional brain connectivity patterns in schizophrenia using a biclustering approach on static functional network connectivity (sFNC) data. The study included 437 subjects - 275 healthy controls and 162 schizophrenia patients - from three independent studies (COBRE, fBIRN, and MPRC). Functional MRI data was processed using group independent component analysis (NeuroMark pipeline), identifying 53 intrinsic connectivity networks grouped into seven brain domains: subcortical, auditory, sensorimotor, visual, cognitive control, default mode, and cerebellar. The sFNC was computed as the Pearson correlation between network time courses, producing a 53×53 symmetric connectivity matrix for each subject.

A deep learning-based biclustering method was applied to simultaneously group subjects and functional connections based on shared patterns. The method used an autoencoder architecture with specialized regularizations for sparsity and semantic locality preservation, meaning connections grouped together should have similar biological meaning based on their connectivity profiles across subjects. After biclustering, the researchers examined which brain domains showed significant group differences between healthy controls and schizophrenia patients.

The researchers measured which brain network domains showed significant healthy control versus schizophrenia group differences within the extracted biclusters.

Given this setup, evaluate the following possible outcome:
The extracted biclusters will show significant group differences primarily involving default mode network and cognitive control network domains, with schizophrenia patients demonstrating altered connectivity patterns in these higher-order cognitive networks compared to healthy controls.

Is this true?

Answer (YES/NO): NO